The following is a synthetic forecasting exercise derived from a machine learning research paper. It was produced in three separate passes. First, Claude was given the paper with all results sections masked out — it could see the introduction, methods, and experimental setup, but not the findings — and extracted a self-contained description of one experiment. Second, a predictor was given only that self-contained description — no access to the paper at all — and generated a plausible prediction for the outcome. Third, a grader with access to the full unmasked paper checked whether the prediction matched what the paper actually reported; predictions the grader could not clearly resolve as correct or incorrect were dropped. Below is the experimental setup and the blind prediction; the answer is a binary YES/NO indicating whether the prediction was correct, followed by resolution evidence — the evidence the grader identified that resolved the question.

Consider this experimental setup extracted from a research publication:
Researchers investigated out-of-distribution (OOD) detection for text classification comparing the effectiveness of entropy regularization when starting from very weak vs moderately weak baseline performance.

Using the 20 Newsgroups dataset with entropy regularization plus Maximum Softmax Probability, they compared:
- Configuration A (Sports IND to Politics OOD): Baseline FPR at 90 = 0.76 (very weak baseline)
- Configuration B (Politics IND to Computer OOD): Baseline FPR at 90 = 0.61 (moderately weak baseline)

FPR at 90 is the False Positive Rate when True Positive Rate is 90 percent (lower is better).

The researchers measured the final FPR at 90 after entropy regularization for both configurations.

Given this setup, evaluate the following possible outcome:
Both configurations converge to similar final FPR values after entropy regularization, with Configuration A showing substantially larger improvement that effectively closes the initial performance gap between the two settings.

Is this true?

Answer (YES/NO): NO